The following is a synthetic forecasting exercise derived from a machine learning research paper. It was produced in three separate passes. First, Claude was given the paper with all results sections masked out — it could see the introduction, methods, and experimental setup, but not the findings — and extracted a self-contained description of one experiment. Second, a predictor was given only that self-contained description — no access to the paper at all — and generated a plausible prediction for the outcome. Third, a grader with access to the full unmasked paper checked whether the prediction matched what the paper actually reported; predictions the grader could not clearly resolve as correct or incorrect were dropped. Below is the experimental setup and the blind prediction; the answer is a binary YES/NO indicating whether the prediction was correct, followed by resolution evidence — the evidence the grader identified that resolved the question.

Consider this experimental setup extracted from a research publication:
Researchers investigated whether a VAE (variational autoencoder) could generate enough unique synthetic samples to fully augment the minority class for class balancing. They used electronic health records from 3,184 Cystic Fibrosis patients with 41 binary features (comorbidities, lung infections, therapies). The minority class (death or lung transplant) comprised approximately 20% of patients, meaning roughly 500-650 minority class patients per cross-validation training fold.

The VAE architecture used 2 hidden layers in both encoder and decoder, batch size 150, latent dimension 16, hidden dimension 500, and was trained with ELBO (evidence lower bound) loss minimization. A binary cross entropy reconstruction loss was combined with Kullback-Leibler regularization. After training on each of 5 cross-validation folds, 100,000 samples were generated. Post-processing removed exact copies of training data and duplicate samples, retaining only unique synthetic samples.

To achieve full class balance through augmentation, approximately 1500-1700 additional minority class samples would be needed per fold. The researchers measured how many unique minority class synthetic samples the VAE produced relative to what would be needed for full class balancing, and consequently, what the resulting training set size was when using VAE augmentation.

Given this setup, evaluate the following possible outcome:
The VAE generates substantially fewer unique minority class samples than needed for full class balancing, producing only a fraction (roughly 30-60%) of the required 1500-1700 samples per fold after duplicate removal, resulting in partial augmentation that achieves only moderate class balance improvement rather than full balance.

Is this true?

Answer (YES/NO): YES